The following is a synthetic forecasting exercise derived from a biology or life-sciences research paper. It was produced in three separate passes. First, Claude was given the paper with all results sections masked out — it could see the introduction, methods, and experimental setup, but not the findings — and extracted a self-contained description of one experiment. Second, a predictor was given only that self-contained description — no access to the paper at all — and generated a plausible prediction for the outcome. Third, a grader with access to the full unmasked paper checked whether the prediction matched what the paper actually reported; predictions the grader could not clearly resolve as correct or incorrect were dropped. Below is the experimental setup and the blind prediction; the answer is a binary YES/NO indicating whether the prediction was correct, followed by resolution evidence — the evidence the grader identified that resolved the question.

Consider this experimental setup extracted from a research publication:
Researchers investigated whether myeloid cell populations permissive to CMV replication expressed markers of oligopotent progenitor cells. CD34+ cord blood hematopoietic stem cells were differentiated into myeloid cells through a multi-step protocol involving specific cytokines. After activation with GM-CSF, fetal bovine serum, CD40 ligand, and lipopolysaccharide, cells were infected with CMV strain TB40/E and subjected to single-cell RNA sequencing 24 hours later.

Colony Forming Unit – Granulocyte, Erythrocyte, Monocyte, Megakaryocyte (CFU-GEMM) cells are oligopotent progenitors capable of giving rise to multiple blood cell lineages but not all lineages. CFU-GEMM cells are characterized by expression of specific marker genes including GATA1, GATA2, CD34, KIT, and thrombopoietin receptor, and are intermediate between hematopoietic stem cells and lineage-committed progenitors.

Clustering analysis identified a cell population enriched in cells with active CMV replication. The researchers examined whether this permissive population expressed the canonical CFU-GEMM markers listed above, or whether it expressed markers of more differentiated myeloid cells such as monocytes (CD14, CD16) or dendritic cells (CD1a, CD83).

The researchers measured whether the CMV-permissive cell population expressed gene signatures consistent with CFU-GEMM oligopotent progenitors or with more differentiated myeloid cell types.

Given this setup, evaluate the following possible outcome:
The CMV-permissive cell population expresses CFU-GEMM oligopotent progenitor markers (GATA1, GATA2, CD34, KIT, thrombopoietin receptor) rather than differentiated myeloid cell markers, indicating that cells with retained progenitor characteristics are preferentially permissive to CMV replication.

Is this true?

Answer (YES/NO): NO